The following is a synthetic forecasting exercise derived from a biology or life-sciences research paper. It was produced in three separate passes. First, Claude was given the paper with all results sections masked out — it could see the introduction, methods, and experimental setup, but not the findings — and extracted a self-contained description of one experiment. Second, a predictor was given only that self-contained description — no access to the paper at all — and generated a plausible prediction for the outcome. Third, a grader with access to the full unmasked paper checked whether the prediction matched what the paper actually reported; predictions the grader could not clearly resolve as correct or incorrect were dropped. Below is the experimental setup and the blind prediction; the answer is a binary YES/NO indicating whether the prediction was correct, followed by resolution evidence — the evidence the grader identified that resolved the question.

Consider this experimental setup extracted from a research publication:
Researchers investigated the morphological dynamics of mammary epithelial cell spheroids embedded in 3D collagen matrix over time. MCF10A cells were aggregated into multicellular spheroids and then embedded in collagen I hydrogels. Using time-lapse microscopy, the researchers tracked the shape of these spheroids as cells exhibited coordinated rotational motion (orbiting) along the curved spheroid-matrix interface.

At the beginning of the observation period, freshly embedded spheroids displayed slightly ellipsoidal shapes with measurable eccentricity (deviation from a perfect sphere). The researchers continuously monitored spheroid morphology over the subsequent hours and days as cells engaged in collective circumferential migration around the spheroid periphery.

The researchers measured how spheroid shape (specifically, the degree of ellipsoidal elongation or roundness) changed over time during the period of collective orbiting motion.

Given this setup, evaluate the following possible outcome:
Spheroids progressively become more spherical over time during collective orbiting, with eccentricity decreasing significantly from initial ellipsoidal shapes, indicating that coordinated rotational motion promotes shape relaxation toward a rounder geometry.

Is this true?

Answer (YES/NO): YES